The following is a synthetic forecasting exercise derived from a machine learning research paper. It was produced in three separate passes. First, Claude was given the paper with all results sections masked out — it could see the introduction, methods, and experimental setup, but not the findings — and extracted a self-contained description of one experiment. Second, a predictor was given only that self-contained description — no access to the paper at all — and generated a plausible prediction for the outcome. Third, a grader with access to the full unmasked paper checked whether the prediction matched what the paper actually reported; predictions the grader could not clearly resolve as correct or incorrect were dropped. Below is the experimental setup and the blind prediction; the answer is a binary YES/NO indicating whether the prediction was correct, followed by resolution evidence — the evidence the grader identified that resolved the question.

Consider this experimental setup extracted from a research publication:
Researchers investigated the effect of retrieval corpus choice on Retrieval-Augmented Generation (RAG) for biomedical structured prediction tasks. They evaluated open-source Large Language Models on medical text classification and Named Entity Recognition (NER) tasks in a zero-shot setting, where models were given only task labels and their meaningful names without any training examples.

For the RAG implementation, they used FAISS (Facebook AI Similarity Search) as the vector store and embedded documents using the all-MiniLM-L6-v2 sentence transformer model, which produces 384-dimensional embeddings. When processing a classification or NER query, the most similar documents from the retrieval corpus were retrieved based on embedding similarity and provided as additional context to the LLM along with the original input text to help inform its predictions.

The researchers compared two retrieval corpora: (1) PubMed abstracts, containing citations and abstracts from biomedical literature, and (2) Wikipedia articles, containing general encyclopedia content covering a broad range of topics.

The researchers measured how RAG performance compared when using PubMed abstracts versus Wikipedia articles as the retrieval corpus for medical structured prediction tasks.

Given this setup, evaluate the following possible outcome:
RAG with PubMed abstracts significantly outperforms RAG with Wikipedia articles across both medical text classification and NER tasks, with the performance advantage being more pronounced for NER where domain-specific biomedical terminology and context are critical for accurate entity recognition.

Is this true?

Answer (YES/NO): NO